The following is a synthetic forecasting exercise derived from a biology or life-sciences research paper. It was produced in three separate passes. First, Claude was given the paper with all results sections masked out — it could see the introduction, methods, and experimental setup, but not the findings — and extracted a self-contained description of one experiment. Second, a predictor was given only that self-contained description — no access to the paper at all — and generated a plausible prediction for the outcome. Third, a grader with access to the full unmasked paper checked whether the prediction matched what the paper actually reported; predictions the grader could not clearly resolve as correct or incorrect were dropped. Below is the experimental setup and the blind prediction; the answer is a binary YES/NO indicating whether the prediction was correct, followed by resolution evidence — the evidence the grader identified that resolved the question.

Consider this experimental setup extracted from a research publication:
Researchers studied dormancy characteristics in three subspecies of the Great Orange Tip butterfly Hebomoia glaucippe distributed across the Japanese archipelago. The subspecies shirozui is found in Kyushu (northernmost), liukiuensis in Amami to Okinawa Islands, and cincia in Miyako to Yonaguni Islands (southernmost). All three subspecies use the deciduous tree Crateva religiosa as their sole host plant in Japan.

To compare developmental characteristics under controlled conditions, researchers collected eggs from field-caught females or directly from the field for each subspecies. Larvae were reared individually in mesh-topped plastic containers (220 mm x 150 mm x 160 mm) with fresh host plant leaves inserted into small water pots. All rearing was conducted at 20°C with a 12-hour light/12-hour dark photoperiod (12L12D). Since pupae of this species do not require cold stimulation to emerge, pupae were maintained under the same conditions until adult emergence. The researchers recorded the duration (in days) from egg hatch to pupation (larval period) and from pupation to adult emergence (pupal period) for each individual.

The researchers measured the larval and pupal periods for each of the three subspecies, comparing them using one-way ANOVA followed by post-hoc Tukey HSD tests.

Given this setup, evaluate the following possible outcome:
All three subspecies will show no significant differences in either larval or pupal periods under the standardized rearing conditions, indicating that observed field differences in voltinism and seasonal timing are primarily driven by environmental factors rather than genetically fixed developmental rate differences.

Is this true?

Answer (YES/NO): NO